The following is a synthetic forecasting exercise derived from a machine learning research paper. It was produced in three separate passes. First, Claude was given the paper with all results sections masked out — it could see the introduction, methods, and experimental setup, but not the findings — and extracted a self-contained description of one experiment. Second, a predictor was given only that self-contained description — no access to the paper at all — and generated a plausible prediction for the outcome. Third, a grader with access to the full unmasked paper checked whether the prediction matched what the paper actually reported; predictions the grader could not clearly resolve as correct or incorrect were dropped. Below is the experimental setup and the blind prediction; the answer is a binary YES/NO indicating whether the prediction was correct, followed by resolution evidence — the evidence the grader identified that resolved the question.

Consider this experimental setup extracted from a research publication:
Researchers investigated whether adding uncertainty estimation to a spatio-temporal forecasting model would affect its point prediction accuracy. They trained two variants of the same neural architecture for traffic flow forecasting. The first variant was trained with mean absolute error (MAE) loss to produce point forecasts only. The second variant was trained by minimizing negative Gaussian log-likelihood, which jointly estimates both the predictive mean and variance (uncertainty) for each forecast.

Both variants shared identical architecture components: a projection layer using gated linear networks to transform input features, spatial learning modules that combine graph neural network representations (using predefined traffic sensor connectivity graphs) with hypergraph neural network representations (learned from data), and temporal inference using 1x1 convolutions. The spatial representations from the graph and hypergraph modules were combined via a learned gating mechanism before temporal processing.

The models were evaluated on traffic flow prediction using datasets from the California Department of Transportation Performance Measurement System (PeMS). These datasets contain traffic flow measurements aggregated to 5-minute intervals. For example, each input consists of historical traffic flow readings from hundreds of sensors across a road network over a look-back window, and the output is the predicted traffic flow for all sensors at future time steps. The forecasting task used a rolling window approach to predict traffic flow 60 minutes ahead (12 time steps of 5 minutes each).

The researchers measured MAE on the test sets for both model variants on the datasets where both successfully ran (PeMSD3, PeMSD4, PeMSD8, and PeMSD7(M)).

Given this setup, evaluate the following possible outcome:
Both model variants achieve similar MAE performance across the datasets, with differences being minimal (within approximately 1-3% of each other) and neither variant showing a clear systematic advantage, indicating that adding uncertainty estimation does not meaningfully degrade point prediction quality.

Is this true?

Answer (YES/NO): NO